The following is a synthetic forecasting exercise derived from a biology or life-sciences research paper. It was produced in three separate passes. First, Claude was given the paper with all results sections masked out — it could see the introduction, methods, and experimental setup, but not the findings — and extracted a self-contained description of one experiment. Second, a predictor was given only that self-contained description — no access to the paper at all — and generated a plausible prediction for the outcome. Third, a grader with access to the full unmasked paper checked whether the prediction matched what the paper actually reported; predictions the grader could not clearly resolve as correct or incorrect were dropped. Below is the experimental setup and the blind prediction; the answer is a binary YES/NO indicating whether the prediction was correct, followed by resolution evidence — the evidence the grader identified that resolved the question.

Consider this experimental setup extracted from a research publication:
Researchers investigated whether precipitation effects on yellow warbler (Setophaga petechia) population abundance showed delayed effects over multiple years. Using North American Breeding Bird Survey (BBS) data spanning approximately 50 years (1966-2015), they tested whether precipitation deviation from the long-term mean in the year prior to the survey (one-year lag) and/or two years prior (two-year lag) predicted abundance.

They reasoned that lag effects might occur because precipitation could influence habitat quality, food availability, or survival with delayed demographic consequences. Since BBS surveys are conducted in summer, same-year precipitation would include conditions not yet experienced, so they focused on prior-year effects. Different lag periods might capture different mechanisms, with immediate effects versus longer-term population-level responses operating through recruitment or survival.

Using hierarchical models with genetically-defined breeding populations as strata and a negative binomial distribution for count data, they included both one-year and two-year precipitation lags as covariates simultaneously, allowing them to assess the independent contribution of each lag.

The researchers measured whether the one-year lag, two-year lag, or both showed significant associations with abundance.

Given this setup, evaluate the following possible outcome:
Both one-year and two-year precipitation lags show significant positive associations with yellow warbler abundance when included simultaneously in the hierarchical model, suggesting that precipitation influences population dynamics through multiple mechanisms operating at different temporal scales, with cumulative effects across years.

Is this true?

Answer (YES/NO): NO